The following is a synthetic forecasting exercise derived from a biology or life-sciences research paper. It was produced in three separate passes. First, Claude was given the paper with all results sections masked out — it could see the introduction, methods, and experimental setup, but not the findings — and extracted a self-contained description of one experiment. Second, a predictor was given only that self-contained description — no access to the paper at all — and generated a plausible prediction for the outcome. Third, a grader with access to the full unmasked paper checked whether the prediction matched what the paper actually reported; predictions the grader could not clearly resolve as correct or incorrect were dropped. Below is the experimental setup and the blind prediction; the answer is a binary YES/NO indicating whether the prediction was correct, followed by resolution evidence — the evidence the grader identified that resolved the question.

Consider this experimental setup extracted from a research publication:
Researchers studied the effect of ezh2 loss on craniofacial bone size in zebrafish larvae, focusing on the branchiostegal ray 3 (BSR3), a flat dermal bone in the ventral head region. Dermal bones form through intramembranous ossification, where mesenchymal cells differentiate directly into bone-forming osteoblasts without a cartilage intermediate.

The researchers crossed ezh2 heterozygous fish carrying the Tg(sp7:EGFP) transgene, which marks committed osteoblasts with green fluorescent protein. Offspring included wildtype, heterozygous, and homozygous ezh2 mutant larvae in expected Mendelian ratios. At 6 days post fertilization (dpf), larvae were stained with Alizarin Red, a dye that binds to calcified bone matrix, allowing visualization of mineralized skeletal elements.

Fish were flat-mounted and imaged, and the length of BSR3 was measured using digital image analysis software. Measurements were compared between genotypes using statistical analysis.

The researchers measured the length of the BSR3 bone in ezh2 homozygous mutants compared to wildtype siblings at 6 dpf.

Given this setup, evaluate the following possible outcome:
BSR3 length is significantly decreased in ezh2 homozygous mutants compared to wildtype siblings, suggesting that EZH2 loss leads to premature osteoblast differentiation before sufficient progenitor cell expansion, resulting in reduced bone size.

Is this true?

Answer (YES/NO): NO